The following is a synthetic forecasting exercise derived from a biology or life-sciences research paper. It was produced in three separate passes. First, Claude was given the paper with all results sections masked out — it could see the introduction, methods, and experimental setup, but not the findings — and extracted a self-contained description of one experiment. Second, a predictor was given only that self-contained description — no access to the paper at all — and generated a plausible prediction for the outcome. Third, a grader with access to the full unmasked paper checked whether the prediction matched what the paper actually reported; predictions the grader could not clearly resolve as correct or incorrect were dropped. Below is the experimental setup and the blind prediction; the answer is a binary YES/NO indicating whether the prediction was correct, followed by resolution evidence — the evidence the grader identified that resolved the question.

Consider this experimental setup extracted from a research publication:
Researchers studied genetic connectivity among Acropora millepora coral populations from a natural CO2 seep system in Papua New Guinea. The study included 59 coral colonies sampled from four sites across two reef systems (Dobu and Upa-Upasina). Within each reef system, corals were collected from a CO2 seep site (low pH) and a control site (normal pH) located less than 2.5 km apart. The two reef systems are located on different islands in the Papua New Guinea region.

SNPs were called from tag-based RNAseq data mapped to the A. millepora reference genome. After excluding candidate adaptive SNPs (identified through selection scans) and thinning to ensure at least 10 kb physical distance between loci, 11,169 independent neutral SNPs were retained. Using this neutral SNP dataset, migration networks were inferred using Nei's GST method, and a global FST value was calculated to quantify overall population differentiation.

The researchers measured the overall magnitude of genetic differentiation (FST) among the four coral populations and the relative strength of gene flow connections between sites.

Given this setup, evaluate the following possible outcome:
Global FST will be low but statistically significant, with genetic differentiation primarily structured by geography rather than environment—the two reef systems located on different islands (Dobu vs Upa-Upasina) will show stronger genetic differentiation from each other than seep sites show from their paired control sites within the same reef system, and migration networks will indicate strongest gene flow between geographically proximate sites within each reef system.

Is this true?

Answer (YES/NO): NO